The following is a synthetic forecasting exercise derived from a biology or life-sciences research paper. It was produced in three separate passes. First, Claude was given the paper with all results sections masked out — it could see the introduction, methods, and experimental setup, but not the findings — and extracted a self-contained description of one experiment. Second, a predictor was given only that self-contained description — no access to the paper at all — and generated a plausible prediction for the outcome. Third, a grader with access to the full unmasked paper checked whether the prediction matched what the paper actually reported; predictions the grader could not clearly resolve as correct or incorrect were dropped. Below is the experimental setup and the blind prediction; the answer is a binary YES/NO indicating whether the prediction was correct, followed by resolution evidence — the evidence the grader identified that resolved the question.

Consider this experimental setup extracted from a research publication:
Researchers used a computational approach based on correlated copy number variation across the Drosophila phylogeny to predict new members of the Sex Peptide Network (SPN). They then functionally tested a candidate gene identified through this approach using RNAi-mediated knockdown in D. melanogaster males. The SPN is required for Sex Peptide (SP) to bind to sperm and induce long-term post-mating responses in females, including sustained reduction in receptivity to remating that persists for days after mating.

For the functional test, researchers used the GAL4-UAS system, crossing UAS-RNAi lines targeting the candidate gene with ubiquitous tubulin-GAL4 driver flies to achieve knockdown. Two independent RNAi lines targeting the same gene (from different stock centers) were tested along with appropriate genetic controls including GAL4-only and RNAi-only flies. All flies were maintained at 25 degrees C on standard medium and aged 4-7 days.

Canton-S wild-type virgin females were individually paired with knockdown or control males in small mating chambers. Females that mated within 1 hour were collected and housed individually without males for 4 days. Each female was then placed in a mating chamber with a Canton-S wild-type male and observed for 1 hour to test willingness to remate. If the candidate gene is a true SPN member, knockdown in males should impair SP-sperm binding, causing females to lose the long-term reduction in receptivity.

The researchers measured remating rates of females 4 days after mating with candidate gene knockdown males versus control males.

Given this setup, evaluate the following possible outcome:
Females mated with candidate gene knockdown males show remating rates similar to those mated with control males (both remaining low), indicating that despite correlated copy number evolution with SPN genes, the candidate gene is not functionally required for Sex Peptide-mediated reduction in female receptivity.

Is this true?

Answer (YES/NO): NO